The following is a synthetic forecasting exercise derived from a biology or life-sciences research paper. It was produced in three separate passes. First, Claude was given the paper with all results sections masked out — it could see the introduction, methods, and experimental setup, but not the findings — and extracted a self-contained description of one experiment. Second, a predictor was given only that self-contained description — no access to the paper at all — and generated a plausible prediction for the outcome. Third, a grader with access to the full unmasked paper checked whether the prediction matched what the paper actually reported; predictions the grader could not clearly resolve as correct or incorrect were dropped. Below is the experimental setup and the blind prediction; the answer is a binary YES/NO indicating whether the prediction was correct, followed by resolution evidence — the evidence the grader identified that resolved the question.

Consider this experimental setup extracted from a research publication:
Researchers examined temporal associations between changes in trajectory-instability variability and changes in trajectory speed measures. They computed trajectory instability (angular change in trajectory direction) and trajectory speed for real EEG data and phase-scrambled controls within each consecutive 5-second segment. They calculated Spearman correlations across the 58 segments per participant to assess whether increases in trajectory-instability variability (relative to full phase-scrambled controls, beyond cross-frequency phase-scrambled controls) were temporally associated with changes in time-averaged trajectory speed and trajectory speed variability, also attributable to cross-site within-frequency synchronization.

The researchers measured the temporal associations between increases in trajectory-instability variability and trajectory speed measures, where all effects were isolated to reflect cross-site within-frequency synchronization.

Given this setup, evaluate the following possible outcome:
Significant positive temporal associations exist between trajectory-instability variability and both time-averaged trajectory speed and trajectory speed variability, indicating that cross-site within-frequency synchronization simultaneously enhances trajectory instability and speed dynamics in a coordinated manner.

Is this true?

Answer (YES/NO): NO